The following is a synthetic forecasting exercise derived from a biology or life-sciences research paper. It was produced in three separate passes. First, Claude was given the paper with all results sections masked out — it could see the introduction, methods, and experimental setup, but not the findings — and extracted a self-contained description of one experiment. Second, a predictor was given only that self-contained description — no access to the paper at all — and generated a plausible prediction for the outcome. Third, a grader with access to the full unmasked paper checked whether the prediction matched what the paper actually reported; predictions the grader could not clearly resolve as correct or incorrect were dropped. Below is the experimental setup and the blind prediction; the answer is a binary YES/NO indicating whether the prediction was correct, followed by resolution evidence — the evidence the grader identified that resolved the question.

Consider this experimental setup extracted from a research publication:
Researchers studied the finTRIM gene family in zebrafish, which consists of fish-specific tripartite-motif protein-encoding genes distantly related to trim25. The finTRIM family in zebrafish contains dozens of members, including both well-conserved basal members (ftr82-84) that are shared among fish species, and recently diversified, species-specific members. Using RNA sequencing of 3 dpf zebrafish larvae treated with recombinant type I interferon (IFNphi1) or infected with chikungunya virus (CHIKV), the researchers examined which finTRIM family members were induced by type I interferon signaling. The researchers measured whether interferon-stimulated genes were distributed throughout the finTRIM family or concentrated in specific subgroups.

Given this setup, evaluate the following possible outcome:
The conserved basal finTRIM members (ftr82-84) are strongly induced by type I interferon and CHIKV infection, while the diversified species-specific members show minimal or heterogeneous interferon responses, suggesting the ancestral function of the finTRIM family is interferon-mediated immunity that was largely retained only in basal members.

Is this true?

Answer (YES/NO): NO